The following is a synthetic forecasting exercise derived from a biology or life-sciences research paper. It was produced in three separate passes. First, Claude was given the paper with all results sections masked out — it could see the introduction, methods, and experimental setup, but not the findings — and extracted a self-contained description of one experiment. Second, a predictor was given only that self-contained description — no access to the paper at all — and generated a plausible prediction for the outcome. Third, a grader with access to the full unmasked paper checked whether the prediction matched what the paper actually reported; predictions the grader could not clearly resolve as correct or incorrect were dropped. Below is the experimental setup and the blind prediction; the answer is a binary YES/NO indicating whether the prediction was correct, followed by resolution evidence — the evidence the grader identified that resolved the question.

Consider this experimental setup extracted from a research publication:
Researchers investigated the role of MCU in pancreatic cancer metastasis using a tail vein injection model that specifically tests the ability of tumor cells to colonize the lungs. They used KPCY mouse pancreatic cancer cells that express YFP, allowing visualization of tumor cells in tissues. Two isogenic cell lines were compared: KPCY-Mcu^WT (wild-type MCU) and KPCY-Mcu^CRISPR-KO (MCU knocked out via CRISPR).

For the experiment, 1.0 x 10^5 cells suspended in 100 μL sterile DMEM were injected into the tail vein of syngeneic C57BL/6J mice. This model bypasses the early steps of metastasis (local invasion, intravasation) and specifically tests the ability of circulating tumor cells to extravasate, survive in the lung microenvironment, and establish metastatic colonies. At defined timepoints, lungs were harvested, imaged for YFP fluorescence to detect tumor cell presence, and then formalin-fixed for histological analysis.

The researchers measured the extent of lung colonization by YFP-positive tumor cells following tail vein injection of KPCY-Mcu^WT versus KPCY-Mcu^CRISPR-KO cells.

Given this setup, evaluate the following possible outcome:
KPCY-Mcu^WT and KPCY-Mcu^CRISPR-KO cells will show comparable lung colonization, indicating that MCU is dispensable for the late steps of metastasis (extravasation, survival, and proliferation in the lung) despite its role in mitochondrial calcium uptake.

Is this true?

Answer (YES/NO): NO